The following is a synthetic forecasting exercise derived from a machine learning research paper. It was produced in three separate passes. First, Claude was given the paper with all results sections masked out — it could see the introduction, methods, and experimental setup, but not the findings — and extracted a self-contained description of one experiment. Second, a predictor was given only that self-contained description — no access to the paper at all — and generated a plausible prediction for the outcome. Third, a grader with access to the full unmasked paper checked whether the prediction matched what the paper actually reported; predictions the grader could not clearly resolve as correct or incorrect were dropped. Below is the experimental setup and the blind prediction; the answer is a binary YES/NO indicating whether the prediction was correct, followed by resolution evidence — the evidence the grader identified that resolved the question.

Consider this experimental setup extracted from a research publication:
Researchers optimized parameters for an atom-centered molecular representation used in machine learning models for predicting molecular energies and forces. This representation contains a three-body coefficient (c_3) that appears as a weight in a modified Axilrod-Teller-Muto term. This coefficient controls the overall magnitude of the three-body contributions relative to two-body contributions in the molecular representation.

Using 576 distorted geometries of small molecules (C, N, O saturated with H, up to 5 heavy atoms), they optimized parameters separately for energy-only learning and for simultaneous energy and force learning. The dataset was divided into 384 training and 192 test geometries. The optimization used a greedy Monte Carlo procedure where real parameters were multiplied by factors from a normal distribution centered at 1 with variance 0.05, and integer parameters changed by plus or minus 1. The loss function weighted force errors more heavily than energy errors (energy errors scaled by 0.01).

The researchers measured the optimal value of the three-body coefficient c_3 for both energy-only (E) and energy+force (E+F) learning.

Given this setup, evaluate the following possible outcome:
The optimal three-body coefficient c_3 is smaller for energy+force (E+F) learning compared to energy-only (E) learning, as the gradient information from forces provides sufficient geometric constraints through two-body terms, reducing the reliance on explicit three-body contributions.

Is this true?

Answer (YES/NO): YES